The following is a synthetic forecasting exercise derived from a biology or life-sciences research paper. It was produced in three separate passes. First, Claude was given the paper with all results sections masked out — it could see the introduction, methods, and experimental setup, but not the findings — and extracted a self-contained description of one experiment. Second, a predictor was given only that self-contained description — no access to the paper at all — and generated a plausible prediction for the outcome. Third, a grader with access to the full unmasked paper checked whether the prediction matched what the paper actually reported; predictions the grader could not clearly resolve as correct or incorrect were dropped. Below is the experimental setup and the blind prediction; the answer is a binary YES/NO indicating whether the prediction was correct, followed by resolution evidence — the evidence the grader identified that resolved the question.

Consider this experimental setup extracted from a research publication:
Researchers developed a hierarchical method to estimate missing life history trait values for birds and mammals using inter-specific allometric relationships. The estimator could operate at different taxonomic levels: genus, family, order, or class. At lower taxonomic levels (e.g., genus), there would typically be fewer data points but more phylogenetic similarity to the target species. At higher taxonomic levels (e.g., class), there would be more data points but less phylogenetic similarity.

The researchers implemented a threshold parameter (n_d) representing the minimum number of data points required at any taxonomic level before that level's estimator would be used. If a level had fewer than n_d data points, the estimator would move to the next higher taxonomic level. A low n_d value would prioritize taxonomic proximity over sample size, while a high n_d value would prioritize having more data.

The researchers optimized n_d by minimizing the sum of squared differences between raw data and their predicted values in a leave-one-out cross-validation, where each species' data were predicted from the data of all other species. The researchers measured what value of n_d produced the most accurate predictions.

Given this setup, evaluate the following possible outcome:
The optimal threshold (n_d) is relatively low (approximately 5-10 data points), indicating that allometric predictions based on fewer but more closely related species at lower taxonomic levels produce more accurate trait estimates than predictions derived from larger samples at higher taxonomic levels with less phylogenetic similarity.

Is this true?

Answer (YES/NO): NO